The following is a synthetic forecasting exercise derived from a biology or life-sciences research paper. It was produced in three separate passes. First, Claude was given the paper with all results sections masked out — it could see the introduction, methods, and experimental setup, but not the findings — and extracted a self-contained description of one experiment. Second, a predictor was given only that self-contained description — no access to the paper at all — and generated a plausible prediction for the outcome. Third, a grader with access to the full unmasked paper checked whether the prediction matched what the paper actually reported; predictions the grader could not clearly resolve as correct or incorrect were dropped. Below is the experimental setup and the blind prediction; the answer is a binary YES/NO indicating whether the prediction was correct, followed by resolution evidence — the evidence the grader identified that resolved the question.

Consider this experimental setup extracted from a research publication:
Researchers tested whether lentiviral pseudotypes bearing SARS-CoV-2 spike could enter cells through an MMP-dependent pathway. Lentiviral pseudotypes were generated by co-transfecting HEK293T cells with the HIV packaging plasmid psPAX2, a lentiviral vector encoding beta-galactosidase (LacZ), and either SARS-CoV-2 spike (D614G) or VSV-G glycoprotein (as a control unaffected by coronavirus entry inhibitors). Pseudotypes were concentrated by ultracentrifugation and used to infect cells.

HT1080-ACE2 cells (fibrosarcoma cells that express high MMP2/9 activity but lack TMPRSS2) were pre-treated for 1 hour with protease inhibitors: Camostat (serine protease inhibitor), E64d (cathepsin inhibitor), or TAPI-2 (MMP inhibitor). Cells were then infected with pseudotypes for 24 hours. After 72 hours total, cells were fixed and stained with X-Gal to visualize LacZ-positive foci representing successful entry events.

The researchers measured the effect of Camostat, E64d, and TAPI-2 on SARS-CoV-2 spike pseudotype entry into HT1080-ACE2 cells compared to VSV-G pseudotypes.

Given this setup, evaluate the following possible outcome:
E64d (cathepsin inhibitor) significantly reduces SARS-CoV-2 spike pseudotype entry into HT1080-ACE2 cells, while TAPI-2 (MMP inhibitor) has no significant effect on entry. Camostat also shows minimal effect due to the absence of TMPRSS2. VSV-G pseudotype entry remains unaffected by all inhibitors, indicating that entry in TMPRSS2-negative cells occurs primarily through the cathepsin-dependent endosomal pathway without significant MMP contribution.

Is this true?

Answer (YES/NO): NO